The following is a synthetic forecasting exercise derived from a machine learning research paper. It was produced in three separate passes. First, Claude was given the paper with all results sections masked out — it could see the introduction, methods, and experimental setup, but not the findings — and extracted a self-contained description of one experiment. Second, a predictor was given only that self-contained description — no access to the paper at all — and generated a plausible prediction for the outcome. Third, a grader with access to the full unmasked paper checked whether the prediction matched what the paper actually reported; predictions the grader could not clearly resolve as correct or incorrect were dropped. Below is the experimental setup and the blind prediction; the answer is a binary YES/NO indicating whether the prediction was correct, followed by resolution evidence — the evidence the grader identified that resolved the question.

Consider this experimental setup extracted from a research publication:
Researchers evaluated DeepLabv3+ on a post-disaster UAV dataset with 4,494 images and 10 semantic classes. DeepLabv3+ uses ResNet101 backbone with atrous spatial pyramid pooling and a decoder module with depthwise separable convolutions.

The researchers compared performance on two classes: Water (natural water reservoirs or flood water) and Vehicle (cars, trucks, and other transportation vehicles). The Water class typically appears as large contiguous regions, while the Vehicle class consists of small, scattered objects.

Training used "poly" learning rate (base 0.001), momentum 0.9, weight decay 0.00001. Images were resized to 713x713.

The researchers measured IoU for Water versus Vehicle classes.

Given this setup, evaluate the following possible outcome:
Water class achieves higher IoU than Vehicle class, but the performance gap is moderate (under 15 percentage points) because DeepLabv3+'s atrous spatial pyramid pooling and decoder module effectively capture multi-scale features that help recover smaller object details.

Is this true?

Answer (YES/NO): NO